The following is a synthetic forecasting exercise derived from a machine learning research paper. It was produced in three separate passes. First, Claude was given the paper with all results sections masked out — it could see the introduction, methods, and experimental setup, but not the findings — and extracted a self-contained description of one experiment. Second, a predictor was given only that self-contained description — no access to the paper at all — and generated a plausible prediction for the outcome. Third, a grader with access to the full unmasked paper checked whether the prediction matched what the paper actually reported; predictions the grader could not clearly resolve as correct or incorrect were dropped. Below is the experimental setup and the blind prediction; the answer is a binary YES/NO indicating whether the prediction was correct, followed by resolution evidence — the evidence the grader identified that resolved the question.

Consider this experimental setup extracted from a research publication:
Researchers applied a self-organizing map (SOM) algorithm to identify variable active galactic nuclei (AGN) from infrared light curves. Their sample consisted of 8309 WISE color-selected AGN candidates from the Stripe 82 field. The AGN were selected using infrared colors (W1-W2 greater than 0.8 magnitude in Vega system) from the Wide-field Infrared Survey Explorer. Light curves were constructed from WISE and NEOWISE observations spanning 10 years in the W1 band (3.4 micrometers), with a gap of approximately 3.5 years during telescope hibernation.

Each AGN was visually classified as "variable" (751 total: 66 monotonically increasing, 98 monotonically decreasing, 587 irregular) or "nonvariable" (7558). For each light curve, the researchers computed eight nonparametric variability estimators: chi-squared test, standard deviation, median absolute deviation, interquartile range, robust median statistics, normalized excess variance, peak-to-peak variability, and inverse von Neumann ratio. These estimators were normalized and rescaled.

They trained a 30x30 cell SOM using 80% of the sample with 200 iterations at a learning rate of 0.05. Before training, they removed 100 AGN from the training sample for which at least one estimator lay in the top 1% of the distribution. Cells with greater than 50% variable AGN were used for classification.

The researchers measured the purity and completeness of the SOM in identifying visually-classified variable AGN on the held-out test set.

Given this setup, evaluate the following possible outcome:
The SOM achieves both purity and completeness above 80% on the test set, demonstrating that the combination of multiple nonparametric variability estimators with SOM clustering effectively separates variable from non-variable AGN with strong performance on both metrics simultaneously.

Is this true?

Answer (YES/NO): NO